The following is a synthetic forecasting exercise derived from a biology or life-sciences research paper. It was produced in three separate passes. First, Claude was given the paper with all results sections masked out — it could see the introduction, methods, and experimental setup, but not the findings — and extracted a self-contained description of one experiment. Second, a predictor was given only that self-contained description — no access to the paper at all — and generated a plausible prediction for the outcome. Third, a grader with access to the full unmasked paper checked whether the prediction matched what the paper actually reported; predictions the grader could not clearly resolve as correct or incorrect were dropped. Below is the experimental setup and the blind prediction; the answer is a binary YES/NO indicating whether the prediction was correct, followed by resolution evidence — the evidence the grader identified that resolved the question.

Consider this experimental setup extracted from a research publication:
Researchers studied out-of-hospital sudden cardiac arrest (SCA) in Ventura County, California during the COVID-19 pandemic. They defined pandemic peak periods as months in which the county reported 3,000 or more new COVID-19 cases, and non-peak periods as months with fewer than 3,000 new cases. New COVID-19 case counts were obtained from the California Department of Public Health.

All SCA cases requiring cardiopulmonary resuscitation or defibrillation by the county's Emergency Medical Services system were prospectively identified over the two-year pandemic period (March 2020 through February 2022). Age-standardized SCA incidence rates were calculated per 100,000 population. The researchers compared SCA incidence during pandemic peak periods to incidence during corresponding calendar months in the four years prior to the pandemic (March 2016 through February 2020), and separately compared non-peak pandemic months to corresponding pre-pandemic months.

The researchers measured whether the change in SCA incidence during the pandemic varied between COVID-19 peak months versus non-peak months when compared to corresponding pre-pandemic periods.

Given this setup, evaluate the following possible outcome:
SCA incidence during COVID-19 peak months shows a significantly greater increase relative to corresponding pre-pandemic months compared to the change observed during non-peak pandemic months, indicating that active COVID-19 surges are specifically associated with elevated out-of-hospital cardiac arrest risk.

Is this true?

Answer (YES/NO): YES